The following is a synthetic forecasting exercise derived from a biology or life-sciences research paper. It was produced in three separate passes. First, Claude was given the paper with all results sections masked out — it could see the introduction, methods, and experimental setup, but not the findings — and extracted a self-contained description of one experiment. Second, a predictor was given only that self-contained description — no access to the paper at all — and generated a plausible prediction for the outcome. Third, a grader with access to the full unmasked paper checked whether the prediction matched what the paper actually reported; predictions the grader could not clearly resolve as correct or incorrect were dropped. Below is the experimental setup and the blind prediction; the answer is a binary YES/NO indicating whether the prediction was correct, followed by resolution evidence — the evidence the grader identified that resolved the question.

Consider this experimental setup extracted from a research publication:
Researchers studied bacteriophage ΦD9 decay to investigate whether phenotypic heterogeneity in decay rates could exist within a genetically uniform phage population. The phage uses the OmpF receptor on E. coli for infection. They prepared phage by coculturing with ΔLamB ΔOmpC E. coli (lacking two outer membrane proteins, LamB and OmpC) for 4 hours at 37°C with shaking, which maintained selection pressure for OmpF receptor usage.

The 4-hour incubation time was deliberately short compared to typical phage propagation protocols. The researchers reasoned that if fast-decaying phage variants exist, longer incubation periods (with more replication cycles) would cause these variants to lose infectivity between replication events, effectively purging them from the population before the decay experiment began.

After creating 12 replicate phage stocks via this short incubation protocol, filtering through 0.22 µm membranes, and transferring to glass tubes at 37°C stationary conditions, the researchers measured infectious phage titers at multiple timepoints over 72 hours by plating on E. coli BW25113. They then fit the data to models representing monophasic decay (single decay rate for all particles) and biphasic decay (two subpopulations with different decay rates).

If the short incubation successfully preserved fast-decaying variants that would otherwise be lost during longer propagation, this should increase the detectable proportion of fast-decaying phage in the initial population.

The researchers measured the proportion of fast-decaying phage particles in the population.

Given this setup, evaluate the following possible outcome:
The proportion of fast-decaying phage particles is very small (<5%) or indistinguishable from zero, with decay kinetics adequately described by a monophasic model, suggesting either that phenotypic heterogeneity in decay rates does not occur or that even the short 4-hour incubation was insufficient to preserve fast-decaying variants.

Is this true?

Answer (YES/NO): NO